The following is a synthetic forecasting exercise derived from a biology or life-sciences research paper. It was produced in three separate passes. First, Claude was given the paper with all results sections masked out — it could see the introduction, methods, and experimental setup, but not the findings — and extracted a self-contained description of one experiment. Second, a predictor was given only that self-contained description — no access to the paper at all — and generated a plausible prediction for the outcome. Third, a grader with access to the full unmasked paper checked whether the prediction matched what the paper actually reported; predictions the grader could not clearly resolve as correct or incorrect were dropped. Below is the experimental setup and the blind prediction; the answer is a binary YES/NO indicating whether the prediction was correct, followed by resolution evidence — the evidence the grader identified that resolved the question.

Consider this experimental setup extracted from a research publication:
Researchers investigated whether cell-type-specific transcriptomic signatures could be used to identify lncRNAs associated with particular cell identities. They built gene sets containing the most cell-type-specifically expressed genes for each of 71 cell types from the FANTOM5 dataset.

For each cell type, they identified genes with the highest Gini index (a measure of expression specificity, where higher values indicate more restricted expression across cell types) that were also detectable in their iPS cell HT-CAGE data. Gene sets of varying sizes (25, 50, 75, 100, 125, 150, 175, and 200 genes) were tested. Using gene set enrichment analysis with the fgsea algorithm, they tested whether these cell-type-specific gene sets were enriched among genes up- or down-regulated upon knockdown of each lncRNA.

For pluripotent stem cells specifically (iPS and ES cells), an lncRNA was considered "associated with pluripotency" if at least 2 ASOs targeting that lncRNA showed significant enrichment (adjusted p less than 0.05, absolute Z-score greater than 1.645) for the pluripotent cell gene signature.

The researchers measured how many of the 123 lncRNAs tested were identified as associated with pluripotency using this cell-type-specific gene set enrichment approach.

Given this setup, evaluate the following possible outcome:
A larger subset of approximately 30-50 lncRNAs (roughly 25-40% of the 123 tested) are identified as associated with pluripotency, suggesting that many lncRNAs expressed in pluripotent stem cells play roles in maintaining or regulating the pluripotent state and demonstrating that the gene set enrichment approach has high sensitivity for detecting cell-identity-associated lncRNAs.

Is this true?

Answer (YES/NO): NO